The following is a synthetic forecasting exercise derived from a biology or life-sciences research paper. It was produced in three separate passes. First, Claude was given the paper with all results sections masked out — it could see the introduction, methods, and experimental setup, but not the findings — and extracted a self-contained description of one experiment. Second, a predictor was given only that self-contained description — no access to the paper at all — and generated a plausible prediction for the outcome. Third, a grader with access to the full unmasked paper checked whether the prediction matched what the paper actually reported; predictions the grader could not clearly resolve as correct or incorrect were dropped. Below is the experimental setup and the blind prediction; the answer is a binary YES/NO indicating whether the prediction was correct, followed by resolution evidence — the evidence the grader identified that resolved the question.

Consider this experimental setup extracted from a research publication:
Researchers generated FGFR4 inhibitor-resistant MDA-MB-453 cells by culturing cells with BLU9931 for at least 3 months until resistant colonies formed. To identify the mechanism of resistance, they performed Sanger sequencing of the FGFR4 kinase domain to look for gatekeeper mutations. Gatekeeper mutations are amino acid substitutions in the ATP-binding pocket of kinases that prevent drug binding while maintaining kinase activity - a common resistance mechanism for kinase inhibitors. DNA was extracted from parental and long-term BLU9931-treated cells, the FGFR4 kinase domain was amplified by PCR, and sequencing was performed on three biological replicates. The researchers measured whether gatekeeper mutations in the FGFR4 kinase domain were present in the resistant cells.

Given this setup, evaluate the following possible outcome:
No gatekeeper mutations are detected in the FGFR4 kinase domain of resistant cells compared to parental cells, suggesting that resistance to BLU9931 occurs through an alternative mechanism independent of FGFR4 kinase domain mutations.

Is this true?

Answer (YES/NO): YES